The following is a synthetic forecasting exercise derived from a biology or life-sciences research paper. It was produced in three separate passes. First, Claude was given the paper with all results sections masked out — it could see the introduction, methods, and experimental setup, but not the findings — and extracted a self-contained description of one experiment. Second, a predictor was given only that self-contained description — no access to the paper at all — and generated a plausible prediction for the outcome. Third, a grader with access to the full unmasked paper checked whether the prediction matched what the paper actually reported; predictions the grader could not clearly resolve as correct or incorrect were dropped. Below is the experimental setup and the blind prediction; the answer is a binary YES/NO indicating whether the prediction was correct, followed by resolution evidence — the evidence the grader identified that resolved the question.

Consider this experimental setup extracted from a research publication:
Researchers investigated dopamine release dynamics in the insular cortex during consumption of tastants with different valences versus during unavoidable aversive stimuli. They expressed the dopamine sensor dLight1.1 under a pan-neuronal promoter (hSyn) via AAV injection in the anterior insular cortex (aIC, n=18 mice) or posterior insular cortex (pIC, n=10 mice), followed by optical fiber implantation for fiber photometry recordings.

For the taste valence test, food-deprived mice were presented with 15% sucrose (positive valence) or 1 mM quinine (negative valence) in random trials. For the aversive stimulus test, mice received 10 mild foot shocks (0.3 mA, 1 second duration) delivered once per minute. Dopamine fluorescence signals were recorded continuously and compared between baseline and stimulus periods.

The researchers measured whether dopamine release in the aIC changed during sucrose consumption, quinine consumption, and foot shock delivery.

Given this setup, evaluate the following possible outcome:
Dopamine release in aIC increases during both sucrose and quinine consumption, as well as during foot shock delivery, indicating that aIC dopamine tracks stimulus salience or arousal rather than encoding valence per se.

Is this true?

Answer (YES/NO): NO